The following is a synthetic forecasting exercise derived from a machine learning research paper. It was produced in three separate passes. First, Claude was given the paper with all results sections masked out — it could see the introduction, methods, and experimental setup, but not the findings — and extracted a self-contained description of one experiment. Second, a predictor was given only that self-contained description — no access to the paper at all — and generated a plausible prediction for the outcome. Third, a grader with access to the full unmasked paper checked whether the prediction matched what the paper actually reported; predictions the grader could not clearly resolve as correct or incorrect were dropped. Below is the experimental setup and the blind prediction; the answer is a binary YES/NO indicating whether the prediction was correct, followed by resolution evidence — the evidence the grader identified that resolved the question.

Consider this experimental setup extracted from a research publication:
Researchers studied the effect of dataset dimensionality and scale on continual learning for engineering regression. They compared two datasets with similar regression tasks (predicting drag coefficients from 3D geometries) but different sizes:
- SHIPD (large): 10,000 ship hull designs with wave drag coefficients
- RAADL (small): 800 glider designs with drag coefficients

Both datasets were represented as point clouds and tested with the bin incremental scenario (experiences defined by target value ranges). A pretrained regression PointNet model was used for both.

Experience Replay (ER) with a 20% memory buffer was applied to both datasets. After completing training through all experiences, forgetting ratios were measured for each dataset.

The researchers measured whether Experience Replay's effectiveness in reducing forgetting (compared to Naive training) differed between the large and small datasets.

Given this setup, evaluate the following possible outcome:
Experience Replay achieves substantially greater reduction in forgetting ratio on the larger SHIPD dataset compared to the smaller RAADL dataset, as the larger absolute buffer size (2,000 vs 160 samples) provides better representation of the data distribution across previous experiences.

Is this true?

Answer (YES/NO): YES